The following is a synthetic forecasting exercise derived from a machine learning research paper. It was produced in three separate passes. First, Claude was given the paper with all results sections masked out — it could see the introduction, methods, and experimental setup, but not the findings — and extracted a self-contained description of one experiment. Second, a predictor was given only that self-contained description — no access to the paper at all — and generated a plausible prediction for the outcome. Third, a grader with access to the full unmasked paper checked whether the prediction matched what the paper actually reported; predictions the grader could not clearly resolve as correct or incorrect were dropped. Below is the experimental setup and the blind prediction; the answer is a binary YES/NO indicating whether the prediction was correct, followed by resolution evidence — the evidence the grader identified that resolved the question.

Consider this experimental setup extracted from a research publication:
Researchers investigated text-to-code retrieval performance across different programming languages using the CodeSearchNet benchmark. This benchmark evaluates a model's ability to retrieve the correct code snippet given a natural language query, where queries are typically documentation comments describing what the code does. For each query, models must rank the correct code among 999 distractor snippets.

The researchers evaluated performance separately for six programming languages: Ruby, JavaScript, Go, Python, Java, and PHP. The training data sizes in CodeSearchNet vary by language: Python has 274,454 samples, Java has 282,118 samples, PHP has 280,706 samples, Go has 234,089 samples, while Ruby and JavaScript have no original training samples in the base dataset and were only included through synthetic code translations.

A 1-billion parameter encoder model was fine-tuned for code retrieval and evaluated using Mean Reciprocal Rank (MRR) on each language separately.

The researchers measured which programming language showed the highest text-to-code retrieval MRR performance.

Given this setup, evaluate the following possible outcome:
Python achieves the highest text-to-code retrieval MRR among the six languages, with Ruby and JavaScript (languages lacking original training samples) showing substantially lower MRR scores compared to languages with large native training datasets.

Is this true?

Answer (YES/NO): YES